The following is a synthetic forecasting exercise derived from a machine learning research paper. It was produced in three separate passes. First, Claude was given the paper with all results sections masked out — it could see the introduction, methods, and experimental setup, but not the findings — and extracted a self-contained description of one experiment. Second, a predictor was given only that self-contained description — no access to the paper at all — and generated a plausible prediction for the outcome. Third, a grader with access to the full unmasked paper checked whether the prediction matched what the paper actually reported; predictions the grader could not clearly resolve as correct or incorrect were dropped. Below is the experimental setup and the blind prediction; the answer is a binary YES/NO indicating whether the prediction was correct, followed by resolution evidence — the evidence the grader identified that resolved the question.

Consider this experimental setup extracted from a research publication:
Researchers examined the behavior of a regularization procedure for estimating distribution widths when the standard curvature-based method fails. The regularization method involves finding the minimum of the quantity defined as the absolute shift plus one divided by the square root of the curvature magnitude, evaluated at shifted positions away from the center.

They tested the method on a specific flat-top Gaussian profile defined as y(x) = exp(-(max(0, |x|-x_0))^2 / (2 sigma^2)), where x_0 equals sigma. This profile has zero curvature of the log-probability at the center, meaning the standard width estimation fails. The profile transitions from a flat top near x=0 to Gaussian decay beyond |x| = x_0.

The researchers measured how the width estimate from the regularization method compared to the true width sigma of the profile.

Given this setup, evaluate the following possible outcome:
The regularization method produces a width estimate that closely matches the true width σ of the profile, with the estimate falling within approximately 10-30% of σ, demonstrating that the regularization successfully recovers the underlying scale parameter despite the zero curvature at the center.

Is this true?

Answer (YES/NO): NO